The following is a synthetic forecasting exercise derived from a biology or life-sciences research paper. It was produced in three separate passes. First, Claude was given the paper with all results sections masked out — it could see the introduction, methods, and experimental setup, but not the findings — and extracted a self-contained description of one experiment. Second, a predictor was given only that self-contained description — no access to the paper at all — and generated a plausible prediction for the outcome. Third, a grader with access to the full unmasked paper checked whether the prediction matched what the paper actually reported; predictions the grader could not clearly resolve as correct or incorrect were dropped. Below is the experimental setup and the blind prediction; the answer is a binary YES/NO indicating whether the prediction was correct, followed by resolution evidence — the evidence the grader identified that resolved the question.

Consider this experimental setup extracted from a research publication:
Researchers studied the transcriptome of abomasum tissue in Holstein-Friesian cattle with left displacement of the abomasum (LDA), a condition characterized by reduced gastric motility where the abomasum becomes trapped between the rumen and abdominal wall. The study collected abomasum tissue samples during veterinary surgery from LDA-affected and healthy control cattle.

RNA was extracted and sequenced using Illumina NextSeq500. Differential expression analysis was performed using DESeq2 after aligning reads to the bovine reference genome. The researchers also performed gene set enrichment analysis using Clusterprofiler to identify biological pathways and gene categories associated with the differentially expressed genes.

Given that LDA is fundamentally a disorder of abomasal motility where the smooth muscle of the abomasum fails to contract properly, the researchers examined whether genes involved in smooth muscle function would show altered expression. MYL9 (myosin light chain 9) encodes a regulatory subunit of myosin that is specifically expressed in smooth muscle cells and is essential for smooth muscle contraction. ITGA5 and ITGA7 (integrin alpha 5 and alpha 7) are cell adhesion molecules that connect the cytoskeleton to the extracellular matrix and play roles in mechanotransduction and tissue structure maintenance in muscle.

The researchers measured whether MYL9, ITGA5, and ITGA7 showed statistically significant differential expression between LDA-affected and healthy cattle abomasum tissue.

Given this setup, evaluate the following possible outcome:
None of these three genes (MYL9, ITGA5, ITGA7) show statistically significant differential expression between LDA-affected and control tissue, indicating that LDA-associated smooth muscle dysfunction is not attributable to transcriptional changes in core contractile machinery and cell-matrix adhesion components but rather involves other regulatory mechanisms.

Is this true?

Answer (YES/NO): NO